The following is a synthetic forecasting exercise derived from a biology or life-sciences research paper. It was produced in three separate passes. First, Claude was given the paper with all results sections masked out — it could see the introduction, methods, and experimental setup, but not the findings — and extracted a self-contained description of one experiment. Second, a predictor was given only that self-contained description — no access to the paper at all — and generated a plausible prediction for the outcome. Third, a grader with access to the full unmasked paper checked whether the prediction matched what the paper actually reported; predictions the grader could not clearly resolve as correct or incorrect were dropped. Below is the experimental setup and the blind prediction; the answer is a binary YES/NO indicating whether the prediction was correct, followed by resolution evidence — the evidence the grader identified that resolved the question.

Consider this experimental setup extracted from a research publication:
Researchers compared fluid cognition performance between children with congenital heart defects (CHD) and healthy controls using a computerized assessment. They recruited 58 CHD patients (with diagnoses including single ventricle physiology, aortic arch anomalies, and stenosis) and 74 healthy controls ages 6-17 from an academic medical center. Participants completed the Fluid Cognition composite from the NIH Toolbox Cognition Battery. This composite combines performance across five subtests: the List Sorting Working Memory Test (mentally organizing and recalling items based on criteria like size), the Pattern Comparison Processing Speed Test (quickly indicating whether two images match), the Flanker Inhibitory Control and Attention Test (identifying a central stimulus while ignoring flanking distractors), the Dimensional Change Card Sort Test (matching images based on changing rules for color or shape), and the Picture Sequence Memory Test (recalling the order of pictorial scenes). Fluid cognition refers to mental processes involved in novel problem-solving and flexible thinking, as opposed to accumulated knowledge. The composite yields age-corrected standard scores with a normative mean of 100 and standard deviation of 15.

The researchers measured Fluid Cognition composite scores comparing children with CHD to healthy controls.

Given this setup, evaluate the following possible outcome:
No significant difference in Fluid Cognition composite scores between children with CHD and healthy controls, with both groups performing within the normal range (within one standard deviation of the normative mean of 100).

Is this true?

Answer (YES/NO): NO